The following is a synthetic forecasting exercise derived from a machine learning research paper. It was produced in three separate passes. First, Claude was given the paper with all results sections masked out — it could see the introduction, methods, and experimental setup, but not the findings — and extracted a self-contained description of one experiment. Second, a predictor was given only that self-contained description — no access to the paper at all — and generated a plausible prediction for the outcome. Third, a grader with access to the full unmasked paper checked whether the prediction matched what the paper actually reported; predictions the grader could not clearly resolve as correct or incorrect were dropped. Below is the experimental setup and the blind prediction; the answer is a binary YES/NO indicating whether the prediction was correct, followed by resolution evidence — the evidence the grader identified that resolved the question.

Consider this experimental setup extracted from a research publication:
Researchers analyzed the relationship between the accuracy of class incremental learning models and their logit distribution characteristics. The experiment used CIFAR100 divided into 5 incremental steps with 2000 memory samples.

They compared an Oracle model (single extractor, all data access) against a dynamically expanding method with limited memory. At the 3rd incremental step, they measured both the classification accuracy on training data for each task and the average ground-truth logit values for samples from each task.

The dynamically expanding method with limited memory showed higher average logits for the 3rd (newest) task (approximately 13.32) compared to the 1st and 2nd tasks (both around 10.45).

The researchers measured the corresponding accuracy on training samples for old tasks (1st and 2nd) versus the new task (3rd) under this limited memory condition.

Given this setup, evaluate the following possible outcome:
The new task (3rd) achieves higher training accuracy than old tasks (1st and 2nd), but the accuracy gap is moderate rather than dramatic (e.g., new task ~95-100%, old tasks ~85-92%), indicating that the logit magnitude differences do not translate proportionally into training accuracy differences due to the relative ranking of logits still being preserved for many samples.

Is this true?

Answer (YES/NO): NO